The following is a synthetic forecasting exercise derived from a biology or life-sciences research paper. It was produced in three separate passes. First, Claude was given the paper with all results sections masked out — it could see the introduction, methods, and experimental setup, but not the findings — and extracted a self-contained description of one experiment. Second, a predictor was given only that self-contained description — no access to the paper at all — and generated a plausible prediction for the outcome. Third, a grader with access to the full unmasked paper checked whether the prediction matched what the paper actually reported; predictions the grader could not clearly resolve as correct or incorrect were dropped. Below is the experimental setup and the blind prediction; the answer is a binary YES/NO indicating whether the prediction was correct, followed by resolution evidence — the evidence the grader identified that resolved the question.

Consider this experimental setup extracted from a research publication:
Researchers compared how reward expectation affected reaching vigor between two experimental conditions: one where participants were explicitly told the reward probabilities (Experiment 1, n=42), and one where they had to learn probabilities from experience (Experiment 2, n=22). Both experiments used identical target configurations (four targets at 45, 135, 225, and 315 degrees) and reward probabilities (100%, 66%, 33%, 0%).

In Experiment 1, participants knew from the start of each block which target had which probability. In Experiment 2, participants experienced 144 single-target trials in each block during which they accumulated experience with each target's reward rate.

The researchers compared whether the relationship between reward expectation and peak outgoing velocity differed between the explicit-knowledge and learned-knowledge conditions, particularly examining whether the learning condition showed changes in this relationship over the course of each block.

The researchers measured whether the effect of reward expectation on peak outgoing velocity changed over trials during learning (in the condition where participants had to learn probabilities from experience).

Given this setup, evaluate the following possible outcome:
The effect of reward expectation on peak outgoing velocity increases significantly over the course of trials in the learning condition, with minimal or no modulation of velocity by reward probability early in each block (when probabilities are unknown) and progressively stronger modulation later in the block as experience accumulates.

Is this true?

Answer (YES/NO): YES